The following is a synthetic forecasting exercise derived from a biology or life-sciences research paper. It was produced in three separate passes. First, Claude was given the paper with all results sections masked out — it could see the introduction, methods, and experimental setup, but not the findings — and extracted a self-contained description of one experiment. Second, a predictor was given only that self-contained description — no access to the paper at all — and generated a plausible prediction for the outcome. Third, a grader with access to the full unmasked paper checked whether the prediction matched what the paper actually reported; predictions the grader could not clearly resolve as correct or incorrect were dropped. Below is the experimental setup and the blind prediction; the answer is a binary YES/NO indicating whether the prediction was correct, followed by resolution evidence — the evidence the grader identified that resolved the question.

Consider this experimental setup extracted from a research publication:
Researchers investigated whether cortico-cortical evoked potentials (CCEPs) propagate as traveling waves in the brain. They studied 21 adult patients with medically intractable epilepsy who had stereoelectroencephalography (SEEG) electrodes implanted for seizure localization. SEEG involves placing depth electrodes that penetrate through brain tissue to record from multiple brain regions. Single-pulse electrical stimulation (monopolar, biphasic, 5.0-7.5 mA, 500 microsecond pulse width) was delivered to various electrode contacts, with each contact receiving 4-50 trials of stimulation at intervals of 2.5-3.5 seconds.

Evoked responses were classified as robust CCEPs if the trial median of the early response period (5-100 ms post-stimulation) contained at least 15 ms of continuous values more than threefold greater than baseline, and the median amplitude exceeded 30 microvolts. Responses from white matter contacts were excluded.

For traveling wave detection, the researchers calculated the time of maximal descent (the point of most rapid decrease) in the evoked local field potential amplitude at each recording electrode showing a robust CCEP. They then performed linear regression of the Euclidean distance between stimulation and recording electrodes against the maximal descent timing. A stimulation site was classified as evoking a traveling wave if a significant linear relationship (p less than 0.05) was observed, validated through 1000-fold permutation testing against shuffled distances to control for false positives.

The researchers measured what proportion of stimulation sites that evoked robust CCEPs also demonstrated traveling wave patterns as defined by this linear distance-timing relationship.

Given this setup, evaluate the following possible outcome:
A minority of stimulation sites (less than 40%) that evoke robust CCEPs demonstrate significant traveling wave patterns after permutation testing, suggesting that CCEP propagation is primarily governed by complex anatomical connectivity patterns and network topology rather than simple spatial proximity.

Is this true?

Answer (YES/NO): YES